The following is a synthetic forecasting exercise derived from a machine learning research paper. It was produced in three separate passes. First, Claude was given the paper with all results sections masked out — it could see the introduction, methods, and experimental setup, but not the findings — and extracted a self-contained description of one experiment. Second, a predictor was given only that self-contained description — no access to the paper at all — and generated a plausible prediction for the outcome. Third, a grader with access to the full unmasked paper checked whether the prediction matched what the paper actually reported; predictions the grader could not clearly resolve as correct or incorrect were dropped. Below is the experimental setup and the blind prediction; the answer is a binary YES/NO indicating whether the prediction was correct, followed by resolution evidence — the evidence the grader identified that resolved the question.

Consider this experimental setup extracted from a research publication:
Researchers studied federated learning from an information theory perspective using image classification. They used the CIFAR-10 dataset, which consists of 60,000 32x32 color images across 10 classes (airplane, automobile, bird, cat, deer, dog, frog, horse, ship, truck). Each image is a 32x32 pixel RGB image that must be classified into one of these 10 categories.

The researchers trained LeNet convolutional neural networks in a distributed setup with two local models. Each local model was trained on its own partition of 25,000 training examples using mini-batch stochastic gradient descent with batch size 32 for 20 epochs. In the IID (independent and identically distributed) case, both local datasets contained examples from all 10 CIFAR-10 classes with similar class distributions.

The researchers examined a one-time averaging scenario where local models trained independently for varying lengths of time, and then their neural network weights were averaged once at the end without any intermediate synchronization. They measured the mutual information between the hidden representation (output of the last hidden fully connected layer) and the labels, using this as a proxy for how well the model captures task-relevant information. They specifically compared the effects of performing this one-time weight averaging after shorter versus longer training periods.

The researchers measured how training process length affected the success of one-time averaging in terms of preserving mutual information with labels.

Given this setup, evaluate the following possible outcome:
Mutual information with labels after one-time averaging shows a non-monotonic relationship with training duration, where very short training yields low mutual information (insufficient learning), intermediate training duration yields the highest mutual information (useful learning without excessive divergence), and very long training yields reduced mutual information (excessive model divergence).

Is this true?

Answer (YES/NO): NO